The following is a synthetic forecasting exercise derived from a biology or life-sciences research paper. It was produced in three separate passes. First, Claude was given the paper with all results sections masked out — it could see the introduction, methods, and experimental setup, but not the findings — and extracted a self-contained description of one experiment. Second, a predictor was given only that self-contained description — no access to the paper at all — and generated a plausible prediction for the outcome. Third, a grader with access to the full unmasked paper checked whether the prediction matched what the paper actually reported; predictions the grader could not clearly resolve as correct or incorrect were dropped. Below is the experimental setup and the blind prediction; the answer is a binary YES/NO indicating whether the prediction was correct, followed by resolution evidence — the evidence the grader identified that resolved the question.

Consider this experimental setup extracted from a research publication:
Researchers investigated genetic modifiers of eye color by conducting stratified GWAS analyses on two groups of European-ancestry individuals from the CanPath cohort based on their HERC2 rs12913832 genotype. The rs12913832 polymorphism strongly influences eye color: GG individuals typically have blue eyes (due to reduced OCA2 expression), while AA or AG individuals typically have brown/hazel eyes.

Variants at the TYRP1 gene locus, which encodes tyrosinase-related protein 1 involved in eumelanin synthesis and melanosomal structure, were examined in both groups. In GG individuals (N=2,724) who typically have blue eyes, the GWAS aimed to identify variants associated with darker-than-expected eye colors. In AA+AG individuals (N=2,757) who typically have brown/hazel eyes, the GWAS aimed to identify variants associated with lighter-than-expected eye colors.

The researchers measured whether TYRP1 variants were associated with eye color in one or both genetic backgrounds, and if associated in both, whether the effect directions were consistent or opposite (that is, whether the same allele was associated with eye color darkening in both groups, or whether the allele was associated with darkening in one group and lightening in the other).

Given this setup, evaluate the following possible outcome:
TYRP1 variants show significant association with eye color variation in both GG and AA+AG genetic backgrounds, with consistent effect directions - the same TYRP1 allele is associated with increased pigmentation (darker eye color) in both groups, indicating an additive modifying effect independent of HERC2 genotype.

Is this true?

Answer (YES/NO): NO